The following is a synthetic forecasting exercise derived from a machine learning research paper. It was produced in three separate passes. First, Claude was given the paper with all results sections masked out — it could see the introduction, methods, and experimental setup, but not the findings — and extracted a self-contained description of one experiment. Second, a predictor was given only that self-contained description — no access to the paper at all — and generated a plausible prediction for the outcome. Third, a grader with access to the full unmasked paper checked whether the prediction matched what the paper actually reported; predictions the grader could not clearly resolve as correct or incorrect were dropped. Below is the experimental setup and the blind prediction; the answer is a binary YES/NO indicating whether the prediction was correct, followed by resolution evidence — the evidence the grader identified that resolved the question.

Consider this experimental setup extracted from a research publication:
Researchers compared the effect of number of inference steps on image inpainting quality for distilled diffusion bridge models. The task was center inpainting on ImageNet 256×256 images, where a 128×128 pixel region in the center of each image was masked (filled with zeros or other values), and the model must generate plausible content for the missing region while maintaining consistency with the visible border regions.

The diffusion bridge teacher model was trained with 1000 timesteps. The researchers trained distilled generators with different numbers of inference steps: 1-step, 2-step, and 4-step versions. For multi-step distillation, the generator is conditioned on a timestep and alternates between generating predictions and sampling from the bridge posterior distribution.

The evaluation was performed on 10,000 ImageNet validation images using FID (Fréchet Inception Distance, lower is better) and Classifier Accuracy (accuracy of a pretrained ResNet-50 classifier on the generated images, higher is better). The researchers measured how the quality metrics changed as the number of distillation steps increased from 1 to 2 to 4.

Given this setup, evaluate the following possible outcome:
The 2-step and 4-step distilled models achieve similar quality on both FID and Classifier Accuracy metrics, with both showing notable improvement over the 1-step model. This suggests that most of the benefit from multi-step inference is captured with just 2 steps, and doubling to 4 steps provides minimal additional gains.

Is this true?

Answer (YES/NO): YES